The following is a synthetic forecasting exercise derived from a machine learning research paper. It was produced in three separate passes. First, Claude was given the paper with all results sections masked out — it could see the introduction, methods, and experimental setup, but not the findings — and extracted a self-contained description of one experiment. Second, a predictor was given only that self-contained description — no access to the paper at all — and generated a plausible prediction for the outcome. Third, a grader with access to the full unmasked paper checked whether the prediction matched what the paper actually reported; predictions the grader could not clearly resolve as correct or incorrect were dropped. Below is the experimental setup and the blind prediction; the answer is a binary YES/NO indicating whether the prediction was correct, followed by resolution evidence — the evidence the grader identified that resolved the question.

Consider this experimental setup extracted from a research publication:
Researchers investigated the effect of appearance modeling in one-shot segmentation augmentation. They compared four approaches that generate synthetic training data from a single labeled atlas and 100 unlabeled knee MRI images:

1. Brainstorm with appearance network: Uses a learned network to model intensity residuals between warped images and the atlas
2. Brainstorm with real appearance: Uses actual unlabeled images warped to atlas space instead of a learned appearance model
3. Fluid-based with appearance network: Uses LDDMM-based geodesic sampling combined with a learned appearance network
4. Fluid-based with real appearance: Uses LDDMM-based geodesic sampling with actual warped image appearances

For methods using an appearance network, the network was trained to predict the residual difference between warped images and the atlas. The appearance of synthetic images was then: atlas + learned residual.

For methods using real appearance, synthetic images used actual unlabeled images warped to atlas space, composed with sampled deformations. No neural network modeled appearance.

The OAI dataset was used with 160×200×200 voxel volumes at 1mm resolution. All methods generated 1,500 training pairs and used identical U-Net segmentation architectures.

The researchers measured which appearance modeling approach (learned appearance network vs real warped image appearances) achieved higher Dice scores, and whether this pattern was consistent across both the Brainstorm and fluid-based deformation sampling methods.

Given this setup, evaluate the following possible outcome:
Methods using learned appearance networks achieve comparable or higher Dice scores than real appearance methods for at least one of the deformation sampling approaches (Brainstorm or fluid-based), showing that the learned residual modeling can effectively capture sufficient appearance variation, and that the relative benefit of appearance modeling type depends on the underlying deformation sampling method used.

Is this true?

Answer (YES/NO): NO